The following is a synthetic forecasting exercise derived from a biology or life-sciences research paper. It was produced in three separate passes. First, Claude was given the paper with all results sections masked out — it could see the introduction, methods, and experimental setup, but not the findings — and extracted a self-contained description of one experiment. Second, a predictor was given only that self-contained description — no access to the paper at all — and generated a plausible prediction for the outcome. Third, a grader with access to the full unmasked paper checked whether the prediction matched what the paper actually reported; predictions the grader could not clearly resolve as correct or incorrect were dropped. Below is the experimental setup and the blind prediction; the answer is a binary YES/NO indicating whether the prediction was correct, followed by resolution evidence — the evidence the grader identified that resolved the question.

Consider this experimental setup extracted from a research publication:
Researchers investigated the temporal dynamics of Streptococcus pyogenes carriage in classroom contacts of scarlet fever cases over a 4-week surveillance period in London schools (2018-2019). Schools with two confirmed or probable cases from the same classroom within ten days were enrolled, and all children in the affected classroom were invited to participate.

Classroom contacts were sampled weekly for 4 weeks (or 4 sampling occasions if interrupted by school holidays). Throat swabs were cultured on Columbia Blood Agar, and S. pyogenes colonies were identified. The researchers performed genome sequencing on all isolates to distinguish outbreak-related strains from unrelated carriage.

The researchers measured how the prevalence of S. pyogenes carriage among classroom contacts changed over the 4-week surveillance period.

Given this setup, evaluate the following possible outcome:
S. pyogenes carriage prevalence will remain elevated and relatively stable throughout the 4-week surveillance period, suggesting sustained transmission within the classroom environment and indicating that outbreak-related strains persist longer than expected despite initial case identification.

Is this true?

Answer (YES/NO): NO